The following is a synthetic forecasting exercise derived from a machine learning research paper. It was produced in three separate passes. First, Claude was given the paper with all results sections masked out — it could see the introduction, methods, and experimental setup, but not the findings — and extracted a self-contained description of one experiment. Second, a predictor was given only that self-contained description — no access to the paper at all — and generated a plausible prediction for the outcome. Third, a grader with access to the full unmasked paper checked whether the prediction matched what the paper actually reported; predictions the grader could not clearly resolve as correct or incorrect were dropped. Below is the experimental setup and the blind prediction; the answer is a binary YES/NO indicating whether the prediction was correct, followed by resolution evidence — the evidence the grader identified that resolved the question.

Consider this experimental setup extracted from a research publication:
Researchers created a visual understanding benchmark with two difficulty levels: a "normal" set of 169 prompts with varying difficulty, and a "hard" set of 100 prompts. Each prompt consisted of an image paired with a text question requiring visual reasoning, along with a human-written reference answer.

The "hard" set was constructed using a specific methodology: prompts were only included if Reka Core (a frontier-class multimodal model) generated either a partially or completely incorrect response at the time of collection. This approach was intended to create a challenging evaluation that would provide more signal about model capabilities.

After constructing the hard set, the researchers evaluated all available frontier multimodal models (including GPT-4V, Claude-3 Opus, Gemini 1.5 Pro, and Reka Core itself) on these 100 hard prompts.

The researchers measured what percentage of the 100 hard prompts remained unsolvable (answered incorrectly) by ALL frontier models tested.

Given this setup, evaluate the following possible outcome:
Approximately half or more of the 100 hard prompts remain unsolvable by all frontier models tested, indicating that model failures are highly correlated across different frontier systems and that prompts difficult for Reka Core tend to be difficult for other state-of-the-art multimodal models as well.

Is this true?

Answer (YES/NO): YES